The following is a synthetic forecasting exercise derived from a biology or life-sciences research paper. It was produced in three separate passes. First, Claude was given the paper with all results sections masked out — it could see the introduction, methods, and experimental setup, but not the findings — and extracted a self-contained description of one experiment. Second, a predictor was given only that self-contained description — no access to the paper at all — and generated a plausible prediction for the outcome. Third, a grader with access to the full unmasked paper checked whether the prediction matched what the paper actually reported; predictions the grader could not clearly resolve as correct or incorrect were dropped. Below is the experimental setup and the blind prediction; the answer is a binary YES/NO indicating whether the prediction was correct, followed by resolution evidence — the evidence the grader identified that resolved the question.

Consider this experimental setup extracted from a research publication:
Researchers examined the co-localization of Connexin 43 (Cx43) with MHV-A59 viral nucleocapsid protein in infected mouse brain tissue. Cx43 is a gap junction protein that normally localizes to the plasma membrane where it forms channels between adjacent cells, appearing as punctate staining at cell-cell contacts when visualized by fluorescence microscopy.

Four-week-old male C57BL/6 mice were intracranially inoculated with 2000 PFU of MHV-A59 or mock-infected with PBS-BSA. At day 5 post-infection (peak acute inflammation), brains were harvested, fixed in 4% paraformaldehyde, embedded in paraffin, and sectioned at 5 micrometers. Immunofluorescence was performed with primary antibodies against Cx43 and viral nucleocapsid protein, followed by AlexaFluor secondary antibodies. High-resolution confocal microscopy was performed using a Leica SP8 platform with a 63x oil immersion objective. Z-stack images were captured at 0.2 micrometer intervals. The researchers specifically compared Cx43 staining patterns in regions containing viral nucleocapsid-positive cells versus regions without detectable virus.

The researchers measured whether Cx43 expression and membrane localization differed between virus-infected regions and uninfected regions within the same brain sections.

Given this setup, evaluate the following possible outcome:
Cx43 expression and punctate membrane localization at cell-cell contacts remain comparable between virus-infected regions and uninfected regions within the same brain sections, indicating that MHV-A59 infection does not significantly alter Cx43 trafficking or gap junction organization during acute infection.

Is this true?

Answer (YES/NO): NO